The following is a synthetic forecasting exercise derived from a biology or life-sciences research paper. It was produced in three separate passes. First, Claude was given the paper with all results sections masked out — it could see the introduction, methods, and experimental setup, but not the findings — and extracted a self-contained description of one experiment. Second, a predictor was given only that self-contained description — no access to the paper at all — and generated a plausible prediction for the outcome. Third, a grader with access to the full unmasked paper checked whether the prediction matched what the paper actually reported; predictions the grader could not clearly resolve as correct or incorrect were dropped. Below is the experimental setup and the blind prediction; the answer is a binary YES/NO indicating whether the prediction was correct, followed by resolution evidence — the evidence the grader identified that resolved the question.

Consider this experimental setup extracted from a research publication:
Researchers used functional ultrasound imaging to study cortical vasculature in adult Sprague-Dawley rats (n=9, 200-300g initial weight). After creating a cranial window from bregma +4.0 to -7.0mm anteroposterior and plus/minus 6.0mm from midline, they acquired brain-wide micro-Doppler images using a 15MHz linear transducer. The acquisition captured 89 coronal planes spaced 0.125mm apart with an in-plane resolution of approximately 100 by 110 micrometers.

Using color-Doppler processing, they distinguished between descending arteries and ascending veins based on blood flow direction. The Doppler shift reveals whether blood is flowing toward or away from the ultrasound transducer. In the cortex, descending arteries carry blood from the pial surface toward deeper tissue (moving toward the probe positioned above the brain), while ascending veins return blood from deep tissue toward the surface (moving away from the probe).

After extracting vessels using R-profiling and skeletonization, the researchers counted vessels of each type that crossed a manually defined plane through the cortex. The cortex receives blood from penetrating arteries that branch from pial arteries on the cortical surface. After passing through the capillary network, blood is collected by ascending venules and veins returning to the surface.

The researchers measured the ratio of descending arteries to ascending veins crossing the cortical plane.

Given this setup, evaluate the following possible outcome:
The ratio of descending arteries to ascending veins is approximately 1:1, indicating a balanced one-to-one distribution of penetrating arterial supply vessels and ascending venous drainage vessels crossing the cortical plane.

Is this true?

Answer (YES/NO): NO